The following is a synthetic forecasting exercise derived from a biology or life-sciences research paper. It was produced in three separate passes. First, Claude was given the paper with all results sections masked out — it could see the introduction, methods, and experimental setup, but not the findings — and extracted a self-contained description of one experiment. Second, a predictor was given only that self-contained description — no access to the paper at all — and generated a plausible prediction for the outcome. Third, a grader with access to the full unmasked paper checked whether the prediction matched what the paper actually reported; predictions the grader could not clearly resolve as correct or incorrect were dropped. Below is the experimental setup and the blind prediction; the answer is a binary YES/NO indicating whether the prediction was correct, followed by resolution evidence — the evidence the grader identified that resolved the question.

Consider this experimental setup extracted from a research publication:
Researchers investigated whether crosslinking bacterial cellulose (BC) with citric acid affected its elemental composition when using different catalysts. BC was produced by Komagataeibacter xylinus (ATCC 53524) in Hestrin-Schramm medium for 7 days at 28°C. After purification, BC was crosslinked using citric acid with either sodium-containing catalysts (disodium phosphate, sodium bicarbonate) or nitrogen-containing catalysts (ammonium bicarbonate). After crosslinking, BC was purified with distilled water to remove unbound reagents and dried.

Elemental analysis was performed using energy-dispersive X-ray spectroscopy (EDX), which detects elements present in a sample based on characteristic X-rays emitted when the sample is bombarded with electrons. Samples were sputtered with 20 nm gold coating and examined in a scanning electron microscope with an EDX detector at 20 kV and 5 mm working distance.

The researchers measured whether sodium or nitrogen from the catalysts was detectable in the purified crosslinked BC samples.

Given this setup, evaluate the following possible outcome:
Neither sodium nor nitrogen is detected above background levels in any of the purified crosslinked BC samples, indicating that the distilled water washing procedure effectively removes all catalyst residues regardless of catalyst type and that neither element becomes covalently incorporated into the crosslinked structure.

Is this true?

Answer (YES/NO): NO